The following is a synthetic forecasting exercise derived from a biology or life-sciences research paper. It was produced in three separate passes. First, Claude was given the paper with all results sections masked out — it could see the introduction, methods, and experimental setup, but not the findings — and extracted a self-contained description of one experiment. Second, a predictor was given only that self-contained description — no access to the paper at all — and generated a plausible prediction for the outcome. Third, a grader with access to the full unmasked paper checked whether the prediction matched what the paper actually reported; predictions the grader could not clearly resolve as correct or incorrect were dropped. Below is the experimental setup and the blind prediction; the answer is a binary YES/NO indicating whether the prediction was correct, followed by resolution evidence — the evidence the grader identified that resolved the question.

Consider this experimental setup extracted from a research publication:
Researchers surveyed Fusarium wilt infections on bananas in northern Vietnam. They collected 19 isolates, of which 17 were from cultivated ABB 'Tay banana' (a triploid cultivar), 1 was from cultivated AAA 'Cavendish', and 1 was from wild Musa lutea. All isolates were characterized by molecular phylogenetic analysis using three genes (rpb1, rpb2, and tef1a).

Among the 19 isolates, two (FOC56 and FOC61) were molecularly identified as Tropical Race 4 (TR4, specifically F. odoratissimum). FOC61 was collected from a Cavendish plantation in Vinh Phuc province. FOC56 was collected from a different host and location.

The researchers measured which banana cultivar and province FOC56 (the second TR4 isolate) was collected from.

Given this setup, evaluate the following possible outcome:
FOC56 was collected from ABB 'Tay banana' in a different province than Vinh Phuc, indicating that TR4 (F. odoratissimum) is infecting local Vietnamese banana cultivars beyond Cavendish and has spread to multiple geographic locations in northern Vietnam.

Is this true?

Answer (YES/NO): YES